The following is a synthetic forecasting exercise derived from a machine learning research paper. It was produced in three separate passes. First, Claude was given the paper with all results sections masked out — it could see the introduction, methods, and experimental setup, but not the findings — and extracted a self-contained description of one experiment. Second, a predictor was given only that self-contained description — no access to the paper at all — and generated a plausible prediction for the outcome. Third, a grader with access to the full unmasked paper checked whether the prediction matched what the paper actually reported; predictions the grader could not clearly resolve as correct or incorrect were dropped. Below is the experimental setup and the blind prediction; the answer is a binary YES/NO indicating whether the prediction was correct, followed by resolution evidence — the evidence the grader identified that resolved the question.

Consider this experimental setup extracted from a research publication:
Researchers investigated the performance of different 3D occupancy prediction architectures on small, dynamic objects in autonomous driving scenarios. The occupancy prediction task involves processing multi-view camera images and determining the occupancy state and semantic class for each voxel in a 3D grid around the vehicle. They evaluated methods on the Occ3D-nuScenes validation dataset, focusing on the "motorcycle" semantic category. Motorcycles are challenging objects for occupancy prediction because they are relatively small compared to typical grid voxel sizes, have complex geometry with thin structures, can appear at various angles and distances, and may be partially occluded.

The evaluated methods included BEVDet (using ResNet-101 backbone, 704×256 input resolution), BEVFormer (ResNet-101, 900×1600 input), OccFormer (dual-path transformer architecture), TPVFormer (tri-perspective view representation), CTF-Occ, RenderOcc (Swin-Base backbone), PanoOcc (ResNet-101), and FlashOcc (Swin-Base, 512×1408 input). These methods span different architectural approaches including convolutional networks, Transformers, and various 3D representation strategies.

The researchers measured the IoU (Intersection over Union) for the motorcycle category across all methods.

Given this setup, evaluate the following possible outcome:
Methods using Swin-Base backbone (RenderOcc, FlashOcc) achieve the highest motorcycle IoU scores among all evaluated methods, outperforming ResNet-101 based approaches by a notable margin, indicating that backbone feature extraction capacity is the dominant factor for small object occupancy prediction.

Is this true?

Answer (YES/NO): NO